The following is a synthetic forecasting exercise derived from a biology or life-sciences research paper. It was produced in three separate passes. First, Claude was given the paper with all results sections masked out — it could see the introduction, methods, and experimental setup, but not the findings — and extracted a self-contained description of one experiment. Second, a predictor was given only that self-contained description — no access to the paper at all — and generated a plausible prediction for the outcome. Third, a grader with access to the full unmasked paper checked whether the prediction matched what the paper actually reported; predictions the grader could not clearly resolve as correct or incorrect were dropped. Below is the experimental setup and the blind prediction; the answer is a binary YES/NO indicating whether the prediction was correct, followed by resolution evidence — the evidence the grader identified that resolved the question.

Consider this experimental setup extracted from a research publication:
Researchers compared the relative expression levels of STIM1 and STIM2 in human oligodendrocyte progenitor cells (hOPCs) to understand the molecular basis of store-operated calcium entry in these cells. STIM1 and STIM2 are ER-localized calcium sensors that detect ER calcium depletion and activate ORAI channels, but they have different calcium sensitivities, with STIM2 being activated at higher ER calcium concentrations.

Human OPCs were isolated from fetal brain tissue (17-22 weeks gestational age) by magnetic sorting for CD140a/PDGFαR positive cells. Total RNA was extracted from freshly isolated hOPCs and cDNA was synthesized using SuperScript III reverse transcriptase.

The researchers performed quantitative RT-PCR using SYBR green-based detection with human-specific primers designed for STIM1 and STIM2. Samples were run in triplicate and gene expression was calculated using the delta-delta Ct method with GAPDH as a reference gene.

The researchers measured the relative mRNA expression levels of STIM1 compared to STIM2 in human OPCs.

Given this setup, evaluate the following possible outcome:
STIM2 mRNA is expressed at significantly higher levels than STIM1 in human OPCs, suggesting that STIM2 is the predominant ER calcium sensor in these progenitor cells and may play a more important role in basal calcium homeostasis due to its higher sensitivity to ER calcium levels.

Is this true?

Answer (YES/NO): YES